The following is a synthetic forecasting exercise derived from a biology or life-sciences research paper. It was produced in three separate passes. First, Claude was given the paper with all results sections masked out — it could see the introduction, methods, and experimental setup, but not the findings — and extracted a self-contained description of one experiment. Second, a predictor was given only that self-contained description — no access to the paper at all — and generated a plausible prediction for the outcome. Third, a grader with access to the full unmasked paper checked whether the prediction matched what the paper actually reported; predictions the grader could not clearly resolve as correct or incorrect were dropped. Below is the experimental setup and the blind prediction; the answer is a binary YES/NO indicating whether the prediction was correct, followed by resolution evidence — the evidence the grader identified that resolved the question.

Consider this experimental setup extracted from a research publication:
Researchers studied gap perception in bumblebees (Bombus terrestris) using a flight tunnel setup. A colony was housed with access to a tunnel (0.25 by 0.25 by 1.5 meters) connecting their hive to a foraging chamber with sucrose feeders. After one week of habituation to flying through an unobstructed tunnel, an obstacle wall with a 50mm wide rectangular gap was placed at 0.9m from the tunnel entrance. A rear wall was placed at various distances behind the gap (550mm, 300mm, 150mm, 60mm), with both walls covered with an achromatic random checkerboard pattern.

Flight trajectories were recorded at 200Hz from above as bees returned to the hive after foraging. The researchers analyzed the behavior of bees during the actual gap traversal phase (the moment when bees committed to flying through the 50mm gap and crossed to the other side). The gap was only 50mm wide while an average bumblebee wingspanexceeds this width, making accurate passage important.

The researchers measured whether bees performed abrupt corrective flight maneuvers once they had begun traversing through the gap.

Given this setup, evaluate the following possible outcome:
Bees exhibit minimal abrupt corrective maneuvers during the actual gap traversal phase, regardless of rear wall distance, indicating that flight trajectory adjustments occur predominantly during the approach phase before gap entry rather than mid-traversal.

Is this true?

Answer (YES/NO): YES